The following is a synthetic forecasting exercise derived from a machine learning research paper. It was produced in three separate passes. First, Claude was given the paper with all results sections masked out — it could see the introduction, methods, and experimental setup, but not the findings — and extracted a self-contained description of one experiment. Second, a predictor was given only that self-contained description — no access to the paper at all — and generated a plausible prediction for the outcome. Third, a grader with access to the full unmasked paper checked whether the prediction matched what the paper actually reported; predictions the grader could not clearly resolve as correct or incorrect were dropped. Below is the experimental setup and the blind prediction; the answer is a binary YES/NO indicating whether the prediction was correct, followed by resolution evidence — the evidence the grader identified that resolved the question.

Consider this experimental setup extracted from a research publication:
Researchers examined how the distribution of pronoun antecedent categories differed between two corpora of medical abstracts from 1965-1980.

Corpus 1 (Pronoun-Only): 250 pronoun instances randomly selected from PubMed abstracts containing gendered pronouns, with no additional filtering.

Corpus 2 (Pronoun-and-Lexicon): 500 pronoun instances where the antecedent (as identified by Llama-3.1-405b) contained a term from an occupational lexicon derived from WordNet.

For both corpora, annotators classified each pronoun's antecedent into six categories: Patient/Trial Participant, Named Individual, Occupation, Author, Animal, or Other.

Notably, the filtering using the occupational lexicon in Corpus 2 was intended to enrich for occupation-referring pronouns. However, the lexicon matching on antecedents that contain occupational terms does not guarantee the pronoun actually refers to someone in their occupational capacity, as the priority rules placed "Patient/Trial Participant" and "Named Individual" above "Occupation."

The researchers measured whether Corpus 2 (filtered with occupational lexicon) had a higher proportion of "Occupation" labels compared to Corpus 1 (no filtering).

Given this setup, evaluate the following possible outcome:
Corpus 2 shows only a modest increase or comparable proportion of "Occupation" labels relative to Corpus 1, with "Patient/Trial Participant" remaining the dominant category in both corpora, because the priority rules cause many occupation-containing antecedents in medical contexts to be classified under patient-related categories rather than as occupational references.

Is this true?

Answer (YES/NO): NO